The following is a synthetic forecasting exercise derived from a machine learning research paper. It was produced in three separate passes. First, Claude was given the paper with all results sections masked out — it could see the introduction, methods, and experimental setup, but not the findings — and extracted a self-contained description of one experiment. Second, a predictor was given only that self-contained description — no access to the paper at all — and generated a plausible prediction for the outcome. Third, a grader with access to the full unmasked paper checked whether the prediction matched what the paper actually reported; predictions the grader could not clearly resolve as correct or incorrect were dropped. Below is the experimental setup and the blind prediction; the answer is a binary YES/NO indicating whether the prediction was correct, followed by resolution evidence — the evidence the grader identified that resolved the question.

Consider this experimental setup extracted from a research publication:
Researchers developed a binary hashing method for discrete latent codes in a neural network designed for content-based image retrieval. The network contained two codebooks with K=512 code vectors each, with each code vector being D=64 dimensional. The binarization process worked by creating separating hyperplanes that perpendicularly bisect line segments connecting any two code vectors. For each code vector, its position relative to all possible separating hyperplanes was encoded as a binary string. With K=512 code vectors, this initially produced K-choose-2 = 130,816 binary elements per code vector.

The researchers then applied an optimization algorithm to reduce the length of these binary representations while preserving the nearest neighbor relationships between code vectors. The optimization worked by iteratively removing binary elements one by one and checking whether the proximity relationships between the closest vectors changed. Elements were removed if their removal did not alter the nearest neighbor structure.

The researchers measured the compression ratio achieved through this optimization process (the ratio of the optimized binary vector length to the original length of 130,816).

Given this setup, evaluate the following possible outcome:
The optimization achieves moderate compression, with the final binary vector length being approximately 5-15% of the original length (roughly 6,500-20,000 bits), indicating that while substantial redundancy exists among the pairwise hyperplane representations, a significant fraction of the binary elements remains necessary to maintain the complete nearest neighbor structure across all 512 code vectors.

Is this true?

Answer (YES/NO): NO